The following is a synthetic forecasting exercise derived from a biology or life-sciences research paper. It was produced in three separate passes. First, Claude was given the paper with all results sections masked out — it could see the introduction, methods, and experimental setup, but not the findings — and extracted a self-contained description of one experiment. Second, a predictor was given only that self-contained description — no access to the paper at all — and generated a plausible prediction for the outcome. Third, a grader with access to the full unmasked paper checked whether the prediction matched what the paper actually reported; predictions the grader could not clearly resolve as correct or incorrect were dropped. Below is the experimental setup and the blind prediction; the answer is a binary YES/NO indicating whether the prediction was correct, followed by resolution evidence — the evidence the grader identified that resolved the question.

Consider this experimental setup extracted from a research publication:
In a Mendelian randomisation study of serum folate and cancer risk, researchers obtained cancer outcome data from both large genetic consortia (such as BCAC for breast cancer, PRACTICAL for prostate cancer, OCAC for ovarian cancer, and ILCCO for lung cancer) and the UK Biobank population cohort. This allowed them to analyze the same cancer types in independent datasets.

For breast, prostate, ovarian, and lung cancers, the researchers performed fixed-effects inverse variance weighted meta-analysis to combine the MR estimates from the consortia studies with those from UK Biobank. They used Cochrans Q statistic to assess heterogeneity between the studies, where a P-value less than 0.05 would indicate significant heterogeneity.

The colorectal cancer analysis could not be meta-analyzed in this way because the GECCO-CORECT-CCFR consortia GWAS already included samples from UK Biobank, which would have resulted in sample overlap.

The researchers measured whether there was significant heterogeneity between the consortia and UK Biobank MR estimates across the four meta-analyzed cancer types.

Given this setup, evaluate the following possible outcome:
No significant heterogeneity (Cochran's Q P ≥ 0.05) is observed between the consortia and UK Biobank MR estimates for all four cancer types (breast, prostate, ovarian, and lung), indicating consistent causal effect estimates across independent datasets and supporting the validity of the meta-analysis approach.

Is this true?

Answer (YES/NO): YES